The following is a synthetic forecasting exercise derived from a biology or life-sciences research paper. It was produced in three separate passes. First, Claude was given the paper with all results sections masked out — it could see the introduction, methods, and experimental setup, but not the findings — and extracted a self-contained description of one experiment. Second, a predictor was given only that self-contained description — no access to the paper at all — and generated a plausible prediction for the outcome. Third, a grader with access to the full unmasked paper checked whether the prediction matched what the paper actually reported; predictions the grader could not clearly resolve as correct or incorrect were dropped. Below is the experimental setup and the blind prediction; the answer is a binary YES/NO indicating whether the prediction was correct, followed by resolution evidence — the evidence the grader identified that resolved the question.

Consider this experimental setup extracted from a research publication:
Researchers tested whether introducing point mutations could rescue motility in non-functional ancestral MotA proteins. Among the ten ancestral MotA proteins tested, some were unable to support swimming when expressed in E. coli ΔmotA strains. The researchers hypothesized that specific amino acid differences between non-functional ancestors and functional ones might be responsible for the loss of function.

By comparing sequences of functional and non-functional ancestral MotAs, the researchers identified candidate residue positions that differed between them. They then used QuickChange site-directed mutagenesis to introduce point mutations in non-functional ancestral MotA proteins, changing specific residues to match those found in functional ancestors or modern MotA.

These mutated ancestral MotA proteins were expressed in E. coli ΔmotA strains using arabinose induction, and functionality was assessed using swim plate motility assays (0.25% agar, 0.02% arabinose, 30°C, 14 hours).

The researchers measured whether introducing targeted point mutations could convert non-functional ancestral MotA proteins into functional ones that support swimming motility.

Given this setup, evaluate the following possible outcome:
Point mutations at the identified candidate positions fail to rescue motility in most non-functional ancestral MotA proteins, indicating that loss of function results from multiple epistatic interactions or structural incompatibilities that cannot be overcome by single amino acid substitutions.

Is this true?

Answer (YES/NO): YES